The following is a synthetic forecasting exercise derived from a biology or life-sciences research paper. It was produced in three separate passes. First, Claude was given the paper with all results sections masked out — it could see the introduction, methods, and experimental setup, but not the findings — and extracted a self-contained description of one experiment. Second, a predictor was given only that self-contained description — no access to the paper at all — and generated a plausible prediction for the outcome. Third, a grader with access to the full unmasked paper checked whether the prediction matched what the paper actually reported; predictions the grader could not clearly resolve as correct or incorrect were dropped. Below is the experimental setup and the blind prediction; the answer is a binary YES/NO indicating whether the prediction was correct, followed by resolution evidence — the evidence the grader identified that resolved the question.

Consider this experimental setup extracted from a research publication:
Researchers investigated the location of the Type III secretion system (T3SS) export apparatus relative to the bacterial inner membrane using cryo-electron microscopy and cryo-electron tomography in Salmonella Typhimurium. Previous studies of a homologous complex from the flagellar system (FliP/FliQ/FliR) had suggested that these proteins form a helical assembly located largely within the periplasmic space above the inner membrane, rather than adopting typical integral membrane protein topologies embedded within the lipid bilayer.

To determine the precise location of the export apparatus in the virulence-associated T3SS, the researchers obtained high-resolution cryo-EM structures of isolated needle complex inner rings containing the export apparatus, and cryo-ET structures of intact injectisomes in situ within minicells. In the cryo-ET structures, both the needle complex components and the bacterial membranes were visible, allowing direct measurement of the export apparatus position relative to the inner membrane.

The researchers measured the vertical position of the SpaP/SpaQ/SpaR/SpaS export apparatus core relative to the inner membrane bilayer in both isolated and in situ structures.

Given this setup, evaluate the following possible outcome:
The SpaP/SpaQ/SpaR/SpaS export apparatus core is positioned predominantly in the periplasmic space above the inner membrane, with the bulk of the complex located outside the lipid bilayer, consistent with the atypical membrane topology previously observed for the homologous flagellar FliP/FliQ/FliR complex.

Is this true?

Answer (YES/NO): YES